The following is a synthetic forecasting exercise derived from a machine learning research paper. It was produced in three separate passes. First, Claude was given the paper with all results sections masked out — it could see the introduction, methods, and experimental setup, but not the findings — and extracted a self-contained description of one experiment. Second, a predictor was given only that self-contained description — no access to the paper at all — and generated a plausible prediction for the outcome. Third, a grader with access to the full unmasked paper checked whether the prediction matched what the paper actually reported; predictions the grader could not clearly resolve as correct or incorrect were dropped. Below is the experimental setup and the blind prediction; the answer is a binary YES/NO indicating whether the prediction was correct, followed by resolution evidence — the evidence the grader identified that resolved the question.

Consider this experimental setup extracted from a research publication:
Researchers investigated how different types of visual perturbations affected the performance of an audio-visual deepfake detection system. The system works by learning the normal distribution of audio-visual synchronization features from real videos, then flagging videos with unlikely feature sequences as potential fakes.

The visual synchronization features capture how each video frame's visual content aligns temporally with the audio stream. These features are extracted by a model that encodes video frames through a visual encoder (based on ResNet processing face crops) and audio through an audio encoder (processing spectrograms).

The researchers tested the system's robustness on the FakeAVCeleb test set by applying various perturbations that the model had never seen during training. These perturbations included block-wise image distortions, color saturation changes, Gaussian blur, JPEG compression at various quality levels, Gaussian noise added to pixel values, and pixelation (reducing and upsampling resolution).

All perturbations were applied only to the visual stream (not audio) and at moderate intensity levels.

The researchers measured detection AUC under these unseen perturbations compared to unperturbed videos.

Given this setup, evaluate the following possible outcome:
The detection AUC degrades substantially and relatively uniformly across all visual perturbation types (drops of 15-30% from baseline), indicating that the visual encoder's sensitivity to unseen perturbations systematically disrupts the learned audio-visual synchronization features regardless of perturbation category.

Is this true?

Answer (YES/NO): NO